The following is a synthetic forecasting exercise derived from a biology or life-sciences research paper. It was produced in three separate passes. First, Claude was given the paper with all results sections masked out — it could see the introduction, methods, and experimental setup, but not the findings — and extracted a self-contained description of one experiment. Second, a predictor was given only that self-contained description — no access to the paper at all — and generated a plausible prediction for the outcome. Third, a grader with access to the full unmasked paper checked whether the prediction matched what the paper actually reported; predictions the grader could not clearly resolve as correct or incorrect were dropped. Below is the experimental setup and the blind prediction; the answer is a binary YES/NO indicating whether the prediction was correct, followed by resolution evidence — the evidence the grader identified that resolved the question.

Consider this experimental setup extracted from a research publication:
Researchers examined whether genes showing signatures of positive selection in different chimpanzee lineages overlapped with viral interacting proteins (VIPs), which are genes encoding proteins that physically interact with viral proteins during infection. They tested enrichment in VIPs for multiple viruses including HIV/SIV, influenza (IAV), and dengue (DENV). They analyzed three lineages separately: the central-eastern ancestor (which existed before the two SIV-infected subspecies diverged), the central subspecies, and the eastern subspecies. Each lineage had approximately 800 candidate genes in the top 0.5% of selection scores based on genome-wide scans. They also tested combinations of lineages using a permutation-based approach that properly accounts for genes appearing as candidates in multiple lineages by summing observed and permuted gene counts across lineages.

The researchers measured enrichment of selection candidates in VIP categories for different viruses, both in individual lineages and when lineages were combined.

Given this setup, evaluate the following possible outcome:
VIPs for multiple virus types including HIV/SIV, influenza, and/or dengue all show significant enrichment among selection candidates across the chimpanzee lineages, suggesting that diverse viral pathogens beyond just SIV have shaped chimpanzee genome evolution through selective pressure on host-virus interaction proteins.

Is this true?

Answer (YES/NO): YES